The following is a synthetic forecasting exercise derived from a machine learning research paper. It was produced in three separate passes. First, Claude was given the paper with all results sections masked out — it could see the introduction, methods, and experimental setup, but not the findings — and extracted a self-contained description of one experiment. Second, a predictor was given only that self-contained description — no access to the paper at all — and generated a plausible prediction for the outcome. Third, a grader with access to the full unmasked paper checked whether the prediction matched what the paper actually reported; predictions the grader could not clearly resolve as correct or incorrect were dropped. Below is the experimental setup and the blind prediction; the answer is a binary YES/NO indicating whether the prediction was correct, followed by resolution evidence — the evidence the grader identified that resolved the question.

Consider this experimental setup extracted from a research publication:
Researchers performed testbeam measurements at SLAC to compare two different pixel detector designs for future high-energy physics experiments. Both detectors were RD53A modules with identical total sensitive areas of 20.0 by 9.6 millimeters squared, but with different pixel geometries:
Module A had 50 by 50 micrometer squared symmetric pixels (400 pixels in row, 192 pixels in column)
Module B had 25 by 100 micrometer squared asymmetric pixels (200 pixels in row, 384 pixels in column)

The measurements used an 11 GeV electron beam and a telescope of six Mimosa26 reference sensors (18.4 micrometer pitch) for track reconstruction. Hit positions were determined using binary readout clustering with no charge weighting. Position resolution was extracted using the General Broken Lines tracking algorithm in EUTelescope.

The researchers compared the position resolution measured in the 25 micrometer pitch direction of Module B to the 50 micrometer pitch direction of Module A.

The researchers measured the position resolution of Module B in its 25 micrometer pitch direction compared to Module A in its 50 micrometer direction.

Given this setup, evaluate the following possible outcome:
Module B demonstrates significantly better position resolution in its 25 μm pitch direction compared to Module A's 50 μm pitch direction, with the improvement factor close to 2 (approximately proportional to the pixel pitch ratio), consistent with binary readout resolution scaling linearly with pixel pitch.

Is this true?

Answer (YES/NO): NO